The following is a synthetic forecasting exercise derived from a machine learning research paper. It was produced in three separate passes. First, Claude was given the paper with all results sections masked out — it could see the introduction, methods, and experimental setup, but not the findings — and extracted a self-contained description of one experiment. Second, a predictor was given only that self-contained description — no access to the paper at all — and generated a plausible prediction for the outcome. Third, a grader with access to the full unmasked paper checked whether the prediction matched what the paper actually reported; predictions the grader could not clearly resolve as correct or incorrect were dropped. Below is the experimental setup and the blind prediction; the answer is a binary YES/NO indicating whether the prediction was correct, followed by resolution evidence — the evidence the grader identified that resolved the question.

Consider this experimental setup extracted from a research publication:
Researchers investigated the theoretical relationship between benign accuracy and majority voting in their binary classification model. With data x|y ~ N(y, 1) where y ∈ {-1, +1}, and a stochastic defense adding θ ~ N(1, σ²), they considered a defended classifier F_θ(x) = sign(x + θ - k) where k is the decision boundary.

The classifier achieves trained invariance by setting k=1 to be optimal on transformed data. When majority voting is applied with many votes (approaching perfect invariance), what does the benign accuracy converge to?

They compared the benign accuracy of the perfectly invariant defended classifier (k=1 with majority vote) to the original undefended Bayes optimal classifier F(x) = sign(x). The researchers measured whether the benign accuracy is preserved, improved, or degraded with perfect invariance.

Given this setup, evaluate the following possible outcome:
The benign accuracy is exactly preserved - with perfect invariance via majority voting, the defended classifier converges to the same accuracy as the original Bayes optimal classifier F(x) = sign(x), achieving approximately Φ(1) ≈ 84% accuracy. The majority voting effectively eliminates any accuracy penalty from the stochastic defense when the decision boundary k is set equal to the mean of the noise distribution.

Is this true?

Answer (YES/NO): YES